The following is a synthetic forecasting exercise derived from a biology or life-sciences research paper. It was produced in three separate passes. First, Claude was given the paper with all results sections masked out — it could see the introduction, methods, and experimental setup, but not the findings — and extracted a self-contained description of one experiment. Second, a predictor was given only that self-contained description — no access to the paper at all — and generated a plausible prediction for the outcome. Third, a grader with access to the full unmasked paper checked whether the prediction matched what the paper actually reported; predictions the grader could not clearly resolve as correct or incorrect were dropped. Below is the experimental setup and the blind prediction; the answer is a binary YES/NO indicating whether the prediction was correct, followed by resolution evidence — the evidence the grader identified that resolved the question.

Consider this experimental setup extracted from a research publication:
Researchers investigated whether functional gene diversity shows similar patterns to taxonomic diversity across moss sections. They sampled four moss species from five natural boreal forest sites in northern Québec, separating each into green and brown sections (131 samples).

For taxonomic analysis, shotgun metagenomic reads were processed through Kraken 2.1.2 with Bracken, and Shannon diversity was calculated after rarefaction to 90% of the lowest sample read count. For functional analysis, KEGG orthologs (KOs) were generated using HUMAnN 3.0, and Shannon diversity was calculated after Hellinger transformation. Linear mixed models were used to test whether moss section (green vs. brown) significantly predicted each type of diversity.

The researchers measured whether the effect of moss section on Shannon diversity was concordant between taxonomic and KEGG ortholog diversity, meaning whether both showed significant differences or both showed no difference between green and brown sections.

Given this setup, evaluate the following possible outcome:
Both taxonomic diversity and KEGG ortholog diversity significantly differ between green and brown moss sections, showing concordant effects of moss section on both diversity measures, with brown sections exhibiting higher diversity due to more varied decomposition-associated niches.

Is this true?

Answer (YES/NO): YES